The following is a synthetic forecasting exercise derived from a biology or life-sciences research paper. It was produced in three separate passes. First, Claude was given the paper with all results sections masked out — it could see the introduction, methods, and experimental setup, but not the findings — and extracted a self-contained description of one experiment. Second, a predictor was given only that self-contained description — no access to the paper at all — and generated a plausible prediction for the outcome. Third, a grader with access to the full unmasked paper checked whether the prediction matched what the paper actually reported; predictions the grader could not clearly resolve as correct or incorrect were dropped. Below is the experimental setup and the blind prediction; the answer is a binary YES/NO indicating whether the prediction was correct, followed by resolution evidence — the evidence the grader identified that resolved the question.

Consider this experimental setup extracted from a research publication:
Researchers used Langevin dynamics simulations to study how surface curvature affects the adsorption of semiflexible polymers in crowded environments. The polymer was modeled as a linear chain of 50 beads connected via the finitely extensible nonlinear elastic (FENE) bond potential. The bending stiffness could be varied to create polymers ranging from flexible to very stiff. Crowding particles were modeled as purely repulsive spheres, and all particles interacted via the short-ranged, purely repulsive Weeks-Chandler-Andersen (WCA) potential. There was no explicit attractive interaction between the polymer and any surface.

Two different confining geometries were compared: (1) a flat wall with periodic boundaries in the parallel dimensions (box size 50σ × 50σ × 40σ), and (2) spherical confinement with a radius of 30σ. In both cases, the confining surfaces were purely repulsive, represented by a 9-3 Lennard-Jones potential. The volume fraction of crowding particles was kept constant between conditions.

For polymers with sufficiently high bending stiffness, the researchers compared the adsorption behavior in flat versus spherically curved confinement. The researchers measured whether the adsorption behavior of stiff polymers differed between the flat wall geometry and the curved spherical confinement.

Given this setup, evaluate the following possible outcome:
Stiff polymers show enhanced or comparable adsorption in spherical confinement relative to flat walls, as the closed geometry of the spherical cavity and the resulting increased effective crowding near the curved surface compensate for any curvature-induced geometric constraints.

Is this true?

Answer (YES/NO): YES